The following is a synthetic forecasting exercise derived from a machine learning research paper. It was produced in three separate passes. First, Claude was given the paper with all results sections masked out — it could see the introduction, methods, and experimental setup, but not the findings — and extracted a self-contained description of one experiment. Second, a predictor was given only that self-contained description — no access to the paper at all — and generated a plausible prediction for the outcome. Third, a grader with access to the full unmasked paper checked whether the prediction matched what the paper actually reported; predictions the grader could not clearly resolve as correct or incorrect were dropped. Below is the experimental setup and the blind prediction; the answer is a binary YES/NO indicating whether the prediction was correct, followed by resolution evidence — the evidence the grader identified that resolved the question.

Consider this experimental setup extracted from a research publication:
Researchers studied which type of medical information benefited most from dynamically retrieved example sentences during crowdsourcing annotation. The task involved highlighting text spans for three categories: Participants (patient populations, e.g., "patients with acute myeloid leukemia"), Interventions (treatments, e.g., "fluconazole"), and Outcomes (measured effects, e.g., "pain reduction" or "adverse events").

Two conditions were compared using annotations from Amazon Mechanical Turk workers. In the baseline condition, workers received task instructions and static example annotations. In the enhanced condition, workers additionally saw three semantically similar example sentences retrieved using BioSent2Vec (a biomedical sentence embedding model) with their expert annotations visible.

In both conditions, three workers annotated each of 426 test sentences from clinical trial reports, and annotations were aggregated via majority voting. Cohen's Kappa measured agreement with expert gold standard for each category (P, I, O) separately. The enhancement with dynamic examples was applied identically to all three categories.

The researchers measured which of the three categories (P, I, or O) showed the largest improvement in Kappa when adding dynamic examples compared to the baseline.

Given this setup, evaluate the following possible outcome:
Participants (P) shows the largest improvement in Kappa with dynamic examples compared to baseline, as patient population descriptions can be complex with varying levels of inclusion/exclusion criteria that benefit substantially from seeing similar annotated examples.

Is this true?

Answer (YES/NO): NO